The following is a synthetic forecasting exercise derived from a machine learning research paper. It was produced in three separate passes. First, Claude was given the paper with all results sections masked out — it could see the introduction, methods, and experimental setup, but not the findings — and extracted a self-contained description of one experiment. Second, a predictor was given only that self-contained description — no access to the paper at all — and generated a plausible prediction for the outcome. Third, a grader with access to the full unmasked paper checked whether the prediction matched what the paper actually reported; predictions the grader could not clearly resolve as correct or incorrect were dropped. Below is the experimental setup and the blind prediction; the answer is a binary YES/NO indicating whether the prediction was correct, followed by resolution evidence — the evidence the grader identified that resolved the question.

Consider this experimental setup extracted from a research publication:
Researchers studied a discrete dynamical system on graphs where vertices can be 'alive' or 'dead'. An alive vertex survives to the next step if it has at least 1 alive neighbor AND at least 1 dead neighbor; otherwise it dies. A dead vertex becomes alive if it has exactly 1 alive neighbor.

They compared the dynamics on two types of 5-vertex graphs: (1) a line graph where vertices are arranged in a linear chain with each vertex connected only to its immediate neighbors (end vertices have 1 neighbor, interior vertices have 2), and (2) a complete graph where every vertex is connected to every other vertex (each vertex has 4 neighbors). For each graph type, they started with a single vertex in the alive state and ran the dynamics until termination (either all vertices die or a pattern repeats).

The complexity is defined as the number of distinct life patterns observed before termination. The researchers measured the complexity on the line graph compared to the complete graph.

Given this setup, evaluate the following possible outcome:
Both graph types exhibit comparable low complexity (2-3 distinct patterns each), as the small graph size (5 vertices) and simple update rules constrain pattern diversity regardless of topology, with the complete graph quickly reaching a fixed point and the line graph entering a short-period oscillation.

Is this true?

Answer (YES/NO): YES